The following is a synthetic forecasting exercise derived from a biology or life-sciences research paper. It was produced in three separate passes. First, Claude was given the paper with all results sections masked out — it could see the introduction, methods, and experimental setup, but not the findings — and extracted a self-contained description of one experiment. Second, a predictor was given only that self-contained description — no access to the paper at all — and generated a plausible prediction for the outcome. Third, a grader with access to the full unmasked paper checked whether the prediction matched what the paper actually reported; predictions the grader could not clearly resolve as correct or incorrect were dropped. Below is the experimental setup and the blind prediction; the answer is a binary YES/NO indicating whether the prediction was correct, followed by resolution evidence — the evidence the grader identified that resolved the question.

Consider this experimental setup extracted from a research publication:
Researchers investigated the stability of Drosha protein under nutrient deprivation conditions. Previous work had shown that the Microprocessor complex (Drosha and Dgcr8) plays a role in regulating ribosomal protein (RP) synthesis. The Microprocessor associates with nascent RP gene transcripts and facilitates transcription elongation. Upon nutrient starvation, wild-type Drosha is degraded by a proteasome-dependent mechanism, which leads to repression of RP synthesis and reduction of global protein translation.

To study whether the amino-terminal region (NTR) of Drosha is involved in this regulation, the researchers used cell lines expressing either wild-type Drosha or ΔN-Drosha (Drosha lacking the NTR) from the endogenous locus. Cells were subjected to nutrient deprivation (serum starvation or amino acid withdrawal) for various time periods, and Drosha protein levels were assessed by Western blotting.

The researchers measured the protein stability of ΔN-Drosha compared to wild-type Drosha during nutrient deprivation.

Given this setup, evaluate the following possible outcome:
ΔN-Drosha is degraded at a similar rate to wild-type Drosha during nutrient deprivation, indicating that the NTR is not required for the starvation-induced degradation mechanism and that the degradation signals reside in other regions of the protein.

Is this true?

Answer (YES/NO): NO